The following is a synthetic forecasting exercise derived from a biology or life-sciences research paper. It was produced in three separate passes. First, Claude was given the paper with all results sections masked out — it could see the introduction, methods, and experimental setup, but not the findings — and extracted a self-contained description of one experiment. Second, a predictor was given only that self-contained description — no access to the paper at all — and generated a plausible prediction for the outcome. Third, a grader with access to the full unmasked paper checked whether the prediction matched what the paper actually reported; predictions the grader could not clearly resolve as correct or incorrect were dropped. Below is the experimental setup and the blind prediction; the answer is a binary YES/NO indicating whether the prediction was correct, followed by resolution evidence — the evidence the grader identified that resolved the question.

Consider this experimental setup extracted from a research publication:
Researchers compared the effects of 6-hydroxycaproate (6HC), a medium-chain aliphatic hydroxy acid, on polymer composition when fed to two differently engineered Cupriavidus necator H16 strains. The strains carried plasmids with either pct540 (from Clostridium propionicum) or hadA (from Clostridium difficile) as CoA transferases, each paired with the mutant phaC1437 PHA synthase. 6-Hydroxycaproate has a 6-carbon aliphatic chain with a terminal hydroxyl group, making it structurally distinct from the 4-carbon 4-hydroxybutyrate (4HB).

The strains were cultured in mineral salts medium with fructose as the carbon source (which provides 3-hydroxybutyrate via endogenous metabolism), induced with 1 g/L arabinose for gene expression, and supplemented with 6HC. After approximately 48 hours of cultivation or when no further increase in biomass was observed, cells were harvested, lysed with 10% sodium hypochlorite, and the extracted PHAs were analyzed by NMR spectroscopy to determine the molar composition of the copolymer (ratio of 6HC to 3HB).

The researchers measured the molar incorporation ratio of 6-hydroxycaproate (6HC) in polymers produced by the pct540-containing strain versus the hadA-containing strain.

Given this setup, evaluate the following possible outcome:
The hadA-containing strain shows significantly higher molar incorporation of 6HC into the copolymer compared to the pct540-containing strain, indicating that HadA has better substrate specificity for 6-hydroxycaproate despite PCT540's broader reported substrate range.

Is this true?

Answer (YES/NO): YES